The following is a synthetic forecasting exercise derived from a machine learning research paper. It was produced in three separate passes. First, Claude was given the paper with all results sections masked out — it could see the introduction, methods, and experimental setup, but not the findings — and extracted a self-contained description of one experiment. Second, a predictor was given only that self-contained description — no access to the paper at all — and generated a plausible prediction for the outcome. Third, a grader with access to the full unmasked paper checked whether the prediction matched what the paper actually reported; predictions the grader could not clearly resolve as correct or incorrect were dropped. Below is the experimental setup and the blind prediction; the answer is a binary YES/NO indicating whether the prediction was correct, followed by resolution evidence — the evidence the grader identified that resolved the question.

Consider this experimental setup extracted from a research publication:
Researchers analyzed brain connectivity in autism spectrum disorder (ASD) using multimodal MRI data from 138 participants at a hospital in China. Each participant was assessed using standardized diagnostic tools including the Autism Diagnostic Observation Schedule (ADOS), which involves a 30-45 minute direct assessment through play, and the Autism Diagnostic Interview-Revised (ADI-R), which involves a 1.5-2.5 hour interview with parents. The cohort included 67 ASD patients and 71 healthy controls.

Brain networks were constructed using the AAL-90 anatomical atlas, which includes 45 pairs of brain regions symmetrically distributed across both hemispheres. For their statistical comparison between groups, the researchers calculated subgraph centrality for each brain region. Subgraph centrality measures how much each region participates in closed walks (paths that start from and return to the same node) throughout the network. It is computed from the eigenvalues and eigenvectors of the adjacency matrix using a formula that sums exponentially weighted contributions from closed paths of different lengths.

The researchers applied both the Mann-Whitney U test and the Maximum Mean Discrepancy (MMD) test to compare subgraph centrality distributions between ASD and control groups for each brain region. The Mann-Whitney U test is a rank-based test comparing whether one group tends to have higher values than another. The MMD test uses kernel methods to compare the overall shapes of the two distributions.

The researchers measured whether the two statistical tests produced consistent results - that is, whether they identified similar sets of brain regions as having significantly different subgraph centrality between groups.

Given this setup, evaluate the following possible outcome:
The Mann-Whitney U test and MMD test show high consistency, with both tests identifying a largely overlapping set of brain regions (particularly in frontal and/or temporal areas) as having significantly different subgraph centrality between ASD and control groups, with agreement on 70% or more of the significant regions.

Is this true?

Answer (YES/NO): NO